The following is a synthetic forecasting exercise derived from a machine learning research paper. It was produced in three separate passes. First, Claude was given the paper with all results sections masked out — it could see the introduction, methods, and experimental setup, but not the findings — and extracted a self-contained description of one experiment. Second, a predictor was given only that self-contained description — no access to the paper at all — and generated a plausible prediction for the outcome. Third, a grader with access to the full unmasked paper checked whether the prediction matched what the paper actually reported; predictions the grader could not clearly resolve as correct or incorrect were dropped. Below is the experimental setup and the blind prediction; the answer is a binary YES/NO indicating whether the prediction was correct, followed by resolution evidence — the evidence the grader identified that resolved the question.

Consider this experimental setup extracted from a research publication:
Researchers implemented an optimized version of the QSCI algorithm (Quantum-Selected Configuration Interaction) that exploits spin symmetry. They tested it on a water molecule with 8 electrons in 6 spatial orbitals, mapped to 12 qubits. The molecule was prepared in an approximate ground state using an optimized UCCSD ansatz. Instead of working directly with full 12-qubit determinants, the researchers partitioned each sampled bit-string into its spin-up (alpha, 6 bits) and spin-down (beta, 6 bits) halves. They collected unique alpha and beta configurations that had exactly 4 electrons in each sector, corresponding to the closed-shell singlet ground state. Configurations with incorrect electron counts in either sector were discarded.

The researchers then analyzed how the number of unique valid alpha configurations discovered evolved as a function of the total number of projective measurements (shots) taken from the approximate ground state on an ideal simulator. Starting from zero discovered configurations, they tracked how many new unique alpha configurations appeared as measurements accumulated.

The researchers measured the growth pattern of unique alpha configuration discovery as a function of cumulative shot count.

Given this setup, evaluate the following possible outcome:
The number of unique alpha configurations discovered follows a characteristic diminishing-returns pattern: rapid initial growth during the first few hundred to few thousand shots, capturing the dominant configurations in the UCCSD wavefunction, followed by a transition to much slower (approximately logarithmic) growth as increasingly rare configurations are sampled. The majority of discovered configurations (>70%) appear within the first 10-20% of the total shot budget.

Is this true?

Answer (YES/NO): NO